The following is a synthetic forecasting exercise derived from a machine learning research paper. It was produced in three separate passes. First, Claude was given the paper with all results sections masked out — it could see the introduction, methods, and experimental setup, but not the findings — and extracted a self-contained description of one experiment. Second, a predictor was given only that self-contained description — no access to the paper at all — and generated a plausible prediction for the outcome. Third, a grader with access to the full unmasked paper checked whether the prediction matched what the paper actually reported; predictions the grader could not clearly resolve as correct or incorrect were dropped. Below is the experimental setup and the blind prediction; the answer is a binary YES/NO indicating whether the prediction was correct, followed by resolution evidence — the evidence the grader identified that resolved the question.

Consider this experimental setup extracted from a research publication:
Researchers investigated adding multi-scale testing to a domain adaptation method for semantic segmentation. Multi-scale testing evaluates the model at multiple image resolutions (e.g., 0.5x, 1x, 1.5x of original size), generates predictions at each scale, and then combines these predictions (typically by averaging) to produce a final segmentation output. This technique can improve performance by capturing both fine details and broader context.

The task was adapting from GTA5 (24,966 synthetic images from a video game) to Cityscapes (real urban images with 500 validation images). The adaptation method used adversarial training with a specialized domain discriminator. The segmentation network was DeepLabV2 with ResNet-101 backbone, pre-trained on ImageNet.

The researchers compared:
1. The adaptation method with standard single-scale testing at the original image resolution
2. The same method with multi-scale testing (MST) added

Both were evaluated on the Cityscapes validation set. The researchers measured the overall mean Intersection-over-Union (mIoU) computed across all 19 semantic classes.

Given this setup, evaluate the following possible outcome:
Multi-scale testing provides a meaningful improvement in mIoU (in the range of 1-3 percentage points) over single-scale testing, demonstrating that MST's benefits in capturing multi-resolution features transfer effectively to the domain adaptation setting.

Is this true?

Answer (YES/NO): NO